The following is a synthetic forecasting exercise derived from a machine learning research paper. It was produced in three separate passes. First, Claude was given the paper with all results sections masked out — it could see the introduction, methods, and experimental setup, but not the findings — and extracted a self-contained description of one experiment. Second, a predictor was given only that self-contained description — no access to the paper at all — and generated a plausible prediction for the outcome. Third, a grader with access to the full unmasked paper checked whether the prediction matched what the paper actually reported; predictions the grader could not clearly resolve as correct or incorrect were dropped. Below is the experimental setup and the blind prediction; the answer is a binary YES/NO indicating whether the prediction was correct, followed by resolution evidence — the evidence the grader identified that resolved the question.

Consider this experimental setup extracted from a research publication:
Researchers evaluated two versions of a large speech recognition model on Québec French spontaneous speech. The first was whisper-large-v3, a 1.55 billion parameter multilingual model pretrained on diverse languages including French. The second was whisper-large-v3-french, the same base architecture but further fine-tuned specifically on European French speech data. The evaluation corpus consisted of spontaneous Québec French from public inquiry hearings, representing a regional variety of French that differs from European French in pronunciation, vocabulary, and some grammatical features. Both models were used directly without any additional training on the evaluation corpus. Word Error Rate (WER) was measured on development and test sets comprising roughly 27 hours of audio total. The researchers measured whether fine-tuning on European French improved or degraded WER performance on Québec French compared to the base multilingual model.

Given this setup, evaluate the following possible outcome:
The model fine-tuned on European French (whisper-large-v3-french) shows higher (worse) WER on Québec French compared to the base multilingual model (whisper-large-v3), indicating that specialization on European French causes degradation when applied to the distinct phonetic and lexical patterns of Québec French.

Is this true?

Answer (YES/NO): YES